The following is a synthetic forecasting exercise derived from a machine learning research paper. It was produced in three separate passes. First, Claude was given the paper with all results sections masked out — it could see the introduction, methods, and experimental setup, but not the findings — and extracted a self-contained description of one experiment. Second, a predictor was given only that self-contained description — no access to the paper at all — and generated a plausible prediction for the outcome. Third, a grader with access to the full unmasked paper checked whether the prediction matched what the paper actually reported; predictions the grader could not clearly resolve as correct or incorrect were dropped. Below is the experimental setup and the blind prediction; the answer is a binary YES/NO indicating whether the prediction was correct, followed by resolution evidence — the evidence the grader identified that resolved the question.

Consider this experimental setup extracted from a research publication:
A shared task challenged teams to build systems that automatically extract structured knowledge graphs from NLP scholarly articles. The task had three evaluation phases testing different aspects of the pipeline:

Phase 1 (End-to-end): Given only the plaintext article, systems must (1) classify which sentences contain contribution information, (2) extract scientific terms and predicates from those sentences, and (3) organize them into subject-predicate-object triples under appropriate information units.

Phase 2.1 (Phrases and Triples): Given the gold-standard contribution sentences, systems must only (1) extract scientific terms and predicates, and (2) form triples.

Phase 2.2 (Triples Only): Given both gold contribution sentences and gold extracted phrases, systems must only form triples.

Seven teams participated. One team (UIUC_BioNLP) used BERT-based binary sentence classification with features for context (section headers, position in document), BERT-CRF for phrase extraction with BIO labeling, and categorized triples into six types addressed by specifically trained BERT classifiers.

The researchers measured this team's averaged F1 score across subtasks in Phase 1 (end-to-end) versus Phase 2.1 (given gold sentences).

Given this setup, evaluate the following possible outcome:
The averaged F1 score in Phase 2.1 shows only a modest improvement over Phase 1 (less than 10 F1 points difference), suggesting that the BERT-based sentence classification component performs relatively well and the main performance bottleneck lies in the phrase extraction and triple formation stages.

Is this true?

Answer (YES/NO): NO